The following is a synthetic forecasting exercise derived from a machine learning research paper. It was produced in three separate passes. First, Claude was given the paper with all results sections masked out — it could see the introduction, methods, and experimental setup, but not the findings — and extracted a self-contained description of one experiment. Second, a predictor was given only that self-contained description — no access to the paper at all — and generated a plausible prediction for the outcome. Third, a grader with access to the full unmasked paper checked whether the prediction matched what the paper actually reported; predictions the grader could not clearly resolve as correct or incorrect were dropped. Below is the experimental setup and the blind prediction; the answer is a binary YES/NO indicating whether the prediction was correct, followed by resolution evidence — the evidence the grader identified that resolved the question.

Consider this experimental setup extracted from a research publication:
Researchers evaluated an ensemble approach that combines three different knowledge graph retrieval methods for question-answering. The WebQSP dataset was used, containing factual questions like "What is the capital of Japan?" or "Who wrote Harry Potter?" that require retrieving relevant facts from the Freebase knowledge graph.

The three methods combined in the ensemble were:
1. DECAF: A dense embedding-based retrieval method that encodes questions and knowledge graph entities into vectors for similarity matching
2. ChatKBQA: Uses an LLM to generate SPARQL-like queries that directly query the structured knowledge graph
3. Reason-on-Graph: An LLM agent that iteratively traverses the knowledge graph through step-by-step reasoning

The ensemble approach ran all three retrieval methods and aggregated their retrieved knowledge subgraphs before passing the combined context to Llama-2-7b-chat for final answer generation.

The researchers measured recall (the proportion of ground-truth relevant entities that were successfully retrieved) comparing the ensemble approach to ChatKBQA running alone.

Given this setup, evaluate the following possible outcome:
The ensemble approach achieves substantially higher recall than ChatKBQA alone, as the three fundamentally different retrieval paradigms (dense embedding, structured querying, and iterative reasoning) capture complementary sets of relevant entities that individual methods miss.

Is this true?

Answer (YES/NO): NO